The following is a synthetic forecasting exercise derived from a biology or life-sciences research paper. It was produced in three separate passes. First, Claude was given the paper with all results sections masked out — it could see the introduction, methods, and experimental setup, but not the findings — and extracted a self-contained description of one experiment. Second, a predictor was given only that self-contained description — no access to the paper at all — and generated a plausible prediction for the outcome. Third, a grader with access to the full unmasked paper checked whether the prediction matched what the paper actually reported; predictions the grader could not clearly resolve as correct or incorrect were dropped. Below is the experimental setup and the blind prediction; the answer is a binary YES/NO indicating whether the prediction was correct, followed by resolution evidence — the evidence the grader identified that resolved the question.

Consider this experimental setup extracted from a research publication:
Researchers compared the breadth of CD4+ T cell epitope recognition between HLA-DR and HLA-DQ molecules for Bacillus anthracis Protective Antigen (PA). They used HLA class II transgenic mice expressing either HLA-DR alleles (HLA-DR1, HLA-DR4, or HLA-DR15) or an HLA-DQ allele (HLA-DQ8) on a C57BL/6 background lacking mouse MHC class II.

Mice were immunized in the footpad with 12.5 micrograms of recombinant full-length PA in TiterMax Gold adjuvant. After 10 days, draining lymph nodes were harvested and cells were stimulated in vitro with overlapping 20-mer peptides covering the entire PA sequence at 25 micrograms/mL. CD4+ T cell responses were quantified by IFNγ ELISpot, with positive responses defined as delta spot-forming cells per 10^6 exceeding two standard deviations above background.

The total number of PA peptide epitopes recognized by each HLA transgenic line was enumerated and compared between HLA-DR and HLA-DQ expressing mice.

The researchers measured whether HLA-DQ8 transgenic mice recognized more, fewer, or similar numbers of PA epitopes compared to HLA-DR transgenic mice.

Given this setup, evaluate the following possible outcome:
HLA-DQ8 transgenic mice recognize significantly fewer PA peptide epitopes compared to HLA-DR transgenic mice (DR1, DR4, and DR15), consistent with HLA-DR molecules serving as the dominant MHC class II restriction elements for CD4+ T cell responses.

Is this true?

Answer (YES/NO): NO